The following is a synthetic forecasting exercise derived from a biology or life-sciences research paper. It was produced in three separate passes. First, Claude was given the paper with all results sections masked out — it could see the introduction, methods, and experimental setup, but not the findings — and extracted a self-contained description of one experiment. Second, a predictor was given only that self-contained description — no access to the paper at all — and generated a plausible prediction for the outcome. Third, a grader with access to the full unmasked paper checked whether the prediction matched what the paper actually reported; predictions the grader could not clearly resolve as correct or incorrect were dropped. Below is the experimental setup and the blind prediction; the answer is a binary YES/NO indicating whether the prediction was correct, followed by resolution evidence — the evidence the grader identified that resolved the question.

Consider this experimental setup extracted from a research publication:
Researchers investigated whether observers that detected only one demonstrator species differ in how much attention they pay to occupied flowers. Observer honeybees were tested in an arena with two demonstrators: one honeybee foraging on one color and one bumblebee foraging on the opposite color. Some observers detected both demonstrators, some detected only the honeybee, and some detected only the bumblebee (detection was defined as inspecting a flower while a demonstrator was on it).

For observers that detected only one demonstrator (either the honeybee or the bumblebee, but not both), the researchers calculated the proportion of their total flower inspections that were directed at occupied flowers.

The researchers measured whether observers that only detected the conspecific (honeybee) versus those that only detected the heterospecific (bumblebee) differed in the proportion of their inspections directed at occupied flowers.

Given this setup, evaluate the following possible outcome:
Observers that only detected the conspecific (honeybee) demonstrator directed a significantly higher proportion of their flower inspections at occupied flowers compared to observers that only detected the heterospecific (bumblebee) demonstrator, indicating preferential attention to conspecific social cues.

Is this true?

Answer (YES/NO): NO